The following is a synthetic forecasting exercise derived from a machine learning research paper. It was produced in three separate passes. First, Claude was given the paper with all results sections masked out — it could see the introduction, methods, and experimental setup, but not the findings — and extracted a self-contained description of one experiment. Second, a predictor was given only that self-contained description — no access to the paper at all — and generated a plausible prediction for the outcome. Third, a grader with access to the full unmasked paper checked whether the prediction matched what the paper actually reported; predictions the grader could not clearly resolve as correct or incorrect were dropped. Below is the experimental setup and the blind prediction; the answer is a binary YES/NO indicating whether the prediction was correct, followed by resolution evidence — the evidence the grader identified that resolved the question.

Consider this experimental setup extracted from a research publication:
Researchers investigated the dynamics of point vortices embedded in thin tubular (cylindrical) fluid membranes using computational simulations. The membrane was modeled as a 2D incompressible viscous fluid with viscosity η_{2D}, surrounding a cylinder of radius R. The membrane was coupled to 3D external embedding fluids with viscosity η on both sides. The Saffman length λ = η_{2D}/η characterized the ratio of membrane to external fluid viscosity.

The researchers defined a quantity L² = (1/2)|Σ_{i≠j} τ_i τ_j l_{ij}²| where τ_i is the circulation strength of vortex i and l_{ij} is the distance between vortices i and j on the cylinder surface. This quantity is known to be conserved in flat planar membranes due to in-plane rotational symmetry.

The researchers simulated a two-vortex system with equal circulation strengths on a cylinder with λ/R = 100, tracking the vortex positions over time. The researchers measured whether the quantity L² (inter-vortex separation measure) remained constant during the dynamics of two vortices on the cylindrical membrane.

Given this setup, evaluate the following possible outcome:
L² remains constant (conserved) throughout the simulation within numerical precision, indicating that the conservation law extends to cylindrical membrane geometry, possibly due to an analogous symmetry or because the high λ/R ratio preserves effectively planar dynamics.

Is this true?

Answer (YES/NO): NO